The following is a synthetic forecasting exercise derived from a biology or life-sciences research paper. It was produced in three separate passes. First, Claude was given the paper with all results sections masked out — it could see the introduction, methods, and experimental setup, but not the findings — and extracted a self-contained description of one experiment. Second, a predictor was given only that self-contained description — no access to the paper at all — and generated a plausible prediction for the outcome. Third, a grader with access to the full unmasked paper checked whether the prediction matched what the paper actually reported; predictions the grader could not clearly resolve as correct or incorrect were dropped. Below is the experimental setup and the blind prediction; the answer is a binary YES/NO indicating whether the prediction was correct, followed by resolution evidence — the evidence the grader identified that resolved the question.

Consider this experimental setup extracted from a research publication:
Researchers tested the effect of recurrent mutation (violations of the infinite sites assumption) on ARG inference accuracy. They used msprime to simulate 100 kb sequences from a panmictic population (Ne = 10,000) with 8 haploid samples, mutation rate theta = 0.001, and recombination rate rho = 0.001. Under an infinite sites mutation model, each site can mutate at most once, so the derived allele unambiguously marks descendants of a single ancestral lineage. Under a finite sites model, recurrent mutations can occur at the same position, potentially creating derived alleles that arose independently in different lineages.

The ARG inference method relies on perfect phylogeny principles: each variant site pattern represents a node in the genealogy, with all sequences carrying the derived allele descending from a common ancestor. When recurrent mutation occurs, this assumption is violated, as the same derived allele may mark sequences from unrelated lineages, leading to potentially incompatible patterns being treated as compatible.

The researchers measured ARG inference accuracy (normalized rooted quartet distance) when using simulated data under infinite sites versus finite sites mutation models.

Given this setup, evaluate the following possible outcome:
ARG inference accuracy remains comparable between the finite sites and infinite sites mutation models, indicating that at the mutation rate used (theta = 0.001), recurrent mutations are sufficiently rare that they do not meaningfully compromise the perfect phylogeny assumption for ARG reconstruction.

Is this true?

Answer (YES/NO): YES